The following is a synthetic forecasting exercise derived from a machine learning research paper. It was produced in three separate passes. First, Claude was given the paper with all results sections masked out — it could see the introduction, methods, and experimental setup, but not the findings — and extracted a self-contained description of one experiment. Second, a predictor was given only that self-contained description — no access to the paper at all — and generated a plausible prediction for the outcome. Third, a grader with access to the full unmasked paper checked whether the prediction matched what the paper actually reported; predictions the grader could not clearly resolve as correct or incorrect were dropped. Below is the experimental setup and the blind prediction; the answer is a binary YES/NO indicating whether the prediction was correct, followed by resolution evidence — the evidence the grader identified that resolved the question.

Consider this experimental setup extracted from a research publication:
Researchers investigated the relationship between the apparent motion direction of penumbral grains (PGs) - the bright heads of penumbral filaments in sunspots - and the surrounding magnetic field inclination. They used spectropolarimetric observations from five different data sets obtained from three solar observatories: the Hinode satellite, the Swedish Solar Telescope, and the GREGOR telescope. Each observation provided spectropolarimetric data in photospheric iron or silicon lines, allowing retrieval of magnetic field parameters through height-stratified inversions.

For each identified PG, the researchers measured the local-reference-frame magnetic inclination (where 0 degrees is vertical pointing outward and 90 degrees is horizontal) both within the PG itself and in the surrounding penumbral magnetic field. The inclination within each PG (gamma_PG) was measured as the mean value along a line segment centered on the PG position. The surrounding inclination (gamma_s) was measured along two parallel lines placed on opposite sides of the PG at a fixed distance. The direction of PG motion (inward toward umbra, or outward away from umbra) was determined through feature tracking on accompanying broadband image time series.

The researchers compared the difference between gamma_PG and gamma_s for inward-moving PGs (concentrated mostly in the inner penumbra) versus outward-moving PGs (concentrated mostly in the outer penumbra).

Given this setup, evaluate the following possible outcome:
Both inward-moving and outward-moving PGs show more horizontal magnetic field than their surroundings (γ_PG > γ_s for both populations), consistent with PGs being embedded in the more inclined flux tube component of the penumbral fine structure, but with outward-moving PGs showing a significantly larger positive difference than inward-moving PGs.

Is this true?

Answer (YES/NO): NO